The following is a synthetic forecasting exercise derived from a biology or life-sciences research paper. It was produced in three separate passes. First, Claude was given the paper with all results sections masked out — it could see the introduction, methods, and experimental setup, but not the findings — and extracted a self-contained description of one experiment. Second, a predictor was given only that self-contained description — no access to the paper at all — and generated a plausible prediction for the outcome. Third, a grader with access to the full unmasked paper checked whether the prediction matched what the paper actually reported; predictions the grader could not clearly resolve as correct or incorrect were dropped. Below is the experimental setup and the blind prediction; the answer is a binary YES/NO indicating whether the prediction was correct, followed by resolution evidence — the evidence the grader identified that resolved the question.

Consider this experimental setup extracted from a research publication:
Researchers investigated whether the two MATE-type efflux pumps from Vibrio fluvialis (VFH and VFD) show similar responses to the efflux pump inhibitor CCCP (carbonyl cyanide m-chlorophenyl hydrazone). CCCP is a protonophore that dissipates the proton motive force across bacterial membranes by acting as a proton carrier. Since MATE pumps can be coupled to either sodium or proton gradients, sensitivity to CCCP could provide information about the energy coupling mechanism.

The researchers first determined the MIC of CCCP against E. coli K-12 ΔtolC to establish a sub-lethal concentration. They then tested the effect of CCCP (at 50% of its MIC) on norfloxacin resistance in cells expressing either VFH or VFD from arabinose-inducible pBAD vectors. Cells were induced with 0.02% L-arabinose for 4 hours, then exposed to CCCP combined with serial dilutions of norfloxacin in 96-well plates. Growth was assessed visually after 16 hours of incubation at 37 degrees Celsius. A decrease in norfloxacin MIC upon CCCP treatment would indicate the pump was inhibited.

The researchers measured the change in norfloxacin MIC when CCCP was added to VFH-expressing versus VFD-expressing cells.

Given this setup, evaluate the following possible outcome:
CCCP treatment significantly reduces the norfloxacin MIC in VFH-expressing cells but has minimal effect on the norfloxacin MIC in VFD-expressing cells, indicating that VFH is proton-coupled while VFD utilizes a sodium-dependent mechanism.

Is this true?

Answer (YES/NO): NO